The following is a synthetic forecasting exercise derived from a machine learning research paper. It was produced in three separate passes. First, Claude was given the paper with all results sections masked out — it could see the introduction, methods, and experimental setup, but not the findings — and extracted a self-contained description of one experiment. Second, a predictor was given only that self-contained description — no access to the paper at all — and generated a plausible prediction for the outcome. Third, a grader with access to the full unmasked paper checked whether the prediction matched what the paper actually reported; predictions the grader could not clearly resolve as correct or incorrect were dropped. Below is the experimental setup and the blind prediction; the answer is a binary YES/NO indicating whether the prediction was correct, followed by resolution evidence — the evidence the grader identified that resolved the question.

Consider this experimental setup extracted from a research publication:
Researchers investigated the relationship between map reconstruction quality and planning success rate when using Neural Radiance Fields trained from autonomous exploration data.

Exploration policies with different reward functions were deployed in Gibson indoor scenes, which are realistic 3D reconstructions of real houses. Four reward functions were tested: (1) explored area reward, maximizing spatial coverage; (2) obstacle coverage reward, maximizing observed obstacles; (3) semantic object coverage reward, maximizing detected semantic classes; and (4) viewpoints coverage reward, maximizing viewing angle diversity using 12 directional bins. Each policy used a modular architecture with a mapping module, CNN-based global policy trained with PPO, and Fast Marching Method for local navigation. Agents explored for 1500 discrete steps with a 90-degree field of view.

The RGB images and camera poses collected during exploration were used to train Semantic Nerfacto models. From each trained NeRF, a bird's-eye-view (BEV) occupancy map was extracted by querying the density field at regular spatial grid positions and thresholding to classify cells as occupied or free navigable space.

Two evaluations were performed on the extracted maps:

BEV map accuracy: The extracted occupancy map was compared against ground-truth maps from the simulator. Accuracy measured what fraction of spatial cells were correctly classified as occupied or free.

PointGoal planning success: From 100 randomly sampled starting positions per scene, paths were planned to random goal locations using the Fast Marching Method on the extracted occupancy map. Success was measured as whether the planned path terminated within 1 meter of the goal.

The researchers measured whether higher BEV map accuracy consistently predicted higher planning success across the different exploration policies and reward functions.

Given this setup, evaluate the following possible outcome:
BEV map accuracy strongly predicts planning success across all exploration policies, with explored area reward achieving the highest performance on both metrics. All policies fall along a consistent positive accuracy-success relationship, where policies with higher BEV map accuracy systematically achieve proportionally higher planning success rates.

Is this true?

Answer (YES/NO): NO